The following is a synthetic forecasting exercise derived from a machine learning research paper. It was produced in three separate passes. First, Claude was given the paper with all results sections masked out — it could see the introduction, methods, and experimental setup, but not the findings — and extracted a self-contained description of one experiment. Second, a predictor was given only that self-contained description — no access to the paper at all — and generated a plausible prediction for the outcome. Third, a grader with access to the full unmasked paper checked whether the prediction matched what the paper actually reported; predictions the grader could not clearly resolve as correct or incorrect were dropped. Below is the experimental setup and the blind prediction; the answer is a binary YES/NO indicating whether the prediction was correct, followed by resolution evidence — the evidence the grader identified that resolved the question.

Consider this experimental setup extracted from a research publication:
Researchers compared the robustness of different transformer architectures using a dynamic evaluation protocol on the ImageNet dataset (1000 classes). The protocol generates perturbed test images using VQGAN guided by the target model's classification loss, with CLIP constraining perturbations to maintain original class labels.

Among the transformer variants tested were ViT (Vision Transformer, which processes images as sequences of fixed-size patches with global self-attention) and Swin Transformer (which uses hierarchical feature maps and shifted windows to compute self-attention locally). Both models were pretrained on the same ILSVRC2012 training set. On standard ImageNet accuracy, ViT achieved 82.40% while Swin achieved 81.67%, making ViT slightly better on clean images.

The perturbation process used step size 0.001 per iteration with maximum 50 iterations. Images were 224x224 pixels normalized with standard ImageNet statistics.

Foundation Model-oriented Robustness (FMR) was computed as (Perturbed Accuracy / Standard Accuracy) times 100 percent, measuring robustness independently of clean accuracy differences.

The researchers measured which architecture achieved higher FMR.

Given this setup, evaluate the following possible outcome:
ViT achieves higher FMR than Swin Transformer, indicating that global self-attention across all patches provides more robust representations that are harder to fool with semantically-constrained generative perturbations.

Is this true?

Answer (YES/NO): NO